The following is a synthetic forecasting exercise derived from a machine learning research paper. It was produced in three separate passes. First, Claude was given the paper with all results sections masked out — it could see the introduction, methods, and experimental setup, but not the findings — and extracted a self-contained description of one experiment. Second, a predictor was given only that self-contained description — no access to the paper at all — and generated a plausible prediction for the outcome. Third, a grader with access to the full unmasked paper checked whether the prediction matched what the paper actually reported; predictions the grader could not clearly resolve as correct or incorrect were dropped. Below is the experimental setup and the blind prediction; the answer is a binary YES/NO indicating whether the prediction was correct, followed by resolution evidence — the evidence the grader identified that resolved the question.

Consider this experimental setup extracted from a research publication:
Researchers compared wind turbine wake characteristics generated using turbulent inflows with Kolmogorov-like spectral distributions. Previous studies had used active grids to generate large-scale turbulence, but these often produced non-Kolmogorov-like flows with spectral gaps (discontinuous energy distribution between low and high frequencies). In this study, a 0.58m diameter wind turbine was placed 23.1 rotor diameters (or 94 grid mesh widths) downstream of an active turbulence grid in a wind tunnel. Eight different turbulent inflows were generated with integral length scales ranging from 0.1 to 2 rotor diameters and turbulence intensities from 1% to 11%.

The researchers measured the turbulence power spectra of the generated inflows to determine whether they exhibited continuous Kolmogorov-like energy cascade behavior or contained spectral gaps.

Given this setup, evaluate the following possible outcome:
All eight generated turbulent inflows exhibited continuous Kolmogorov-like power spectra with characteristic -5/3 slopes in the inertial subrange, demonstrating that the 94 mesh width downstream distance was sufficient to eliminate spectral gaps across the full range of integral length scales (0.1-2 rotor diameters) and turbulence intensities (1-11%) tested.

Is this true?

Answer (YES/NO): YES